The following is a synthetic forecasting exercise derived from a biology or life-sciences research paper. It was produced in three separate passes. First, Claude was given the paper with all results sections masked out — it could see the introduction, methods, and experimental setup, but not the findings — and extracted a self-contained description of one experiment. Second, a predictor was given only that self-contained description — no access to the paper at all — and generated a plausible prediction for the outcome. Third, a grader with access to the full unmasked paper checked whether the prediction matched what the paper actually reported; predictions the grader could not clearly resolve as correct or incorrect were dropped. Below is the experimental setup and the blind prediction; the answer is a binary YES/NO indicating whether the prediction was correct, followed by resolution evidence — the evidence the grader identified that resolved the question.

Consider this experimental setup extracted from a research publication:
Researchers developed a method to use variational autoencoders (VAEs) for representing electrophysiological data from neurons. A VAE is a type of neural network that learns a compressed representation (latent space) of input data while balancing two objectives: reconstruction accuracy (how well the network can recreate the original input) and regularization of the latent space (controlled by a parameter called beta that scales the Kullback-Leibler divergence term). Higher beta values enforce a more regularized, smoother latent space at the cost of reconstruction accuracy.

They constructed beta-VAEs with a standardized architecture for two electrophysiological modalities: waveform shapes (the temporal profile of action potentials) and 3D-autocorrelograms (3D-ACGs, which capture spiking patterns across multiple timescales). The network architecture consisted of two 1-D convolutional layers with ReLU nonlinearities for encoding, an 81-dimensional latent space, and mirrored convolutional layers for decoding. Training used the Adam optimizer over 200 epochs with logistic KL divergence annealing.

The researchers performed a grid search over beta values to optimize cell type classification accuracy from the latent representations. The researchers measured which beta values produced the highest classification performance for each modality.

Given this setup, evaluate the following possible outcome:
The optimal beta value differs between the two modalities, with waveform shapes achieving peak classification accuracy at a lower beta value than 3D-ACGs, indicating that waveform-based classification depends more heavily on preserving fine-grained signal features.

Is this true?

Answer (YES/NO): YES